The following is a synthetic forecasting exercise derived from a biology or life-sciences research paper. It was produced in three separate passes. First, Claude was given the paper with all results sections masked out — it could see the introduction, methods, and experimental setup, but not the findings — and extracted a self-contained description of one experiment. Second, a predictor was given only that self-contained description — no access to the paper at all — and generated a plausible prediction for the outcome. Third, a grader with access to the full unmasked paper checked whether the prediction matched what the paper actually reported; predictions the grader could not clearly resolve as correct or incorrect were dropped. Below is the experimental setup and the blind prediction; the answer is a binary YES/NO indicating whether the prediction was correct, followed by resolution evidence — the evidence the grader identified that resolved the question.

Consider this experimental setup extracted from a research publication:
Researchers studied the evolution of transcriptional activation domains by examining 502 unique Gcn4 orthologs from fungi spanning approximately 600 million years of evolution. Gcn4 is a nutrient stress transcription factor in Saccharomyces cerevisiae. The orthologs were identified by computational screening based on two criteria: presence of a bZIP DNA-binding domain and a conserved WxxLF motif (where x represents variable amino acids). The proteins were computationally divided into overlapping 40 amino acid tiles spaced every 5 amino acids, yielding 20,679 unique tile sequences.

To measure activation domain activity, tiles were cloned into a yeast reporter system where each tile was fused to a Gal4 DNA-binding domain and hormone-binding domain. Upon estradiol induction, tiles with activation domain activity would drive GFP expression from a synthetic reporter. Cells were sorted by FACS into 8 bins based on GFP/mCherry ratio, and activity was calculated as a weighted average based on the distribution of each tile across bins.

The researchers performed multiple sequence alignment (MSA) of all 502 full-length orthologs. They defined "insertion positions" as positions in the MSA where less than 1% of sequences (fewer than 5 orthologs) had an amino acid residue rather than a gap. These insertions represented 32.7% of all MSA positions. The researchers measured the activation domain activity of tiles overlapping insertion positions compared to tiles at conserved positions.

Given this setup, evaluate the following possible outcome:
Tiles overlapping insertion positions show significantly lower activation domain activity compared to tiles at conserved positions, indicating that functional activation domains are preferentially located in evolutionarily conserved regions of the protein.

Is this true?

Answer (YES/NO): YES